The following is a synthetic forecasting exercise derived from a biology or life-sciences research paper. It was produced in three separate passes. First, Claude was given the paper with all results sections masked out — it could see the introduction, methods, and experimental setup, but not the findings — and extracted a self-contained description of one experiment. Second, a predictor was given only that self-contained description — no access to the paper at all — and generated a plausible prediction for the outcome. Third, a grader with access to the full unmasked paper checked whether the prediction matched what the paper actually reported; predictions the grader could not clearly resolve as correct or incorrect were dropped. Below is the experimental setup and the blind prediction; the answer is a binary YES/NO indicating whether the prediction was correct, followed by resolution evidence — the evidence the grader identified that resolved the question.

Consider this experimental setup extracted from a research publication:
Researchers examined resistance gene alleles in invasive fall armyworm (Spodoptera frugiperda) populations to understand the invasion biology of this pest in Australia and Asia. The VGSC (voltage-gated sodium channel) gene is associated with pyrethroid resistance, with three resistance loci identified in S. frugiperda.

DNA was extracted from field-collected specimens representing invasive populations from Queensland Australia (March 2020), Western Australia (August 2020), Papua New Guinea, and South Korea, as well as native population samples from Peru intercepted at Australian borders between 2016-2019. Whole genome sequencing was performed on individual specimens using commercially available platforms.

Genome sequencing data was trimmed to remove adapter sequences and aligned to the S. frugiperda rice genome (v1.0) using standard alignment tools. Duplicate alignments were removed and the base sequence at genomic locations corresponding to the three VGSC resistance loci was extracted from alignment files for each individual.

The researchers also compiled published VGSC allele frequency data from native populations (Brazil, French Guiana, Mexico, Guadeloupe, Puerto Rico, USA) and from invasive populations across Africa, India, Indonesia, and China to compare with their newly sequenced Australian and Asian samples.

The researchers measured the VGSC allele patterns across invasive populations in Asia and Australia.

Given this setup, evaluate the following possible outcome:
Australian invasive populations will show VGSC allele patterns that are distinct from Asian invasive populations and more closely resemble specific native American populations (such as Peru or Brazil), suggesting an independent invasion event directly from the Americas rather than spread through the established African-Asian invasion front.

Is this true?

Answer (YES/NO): NO